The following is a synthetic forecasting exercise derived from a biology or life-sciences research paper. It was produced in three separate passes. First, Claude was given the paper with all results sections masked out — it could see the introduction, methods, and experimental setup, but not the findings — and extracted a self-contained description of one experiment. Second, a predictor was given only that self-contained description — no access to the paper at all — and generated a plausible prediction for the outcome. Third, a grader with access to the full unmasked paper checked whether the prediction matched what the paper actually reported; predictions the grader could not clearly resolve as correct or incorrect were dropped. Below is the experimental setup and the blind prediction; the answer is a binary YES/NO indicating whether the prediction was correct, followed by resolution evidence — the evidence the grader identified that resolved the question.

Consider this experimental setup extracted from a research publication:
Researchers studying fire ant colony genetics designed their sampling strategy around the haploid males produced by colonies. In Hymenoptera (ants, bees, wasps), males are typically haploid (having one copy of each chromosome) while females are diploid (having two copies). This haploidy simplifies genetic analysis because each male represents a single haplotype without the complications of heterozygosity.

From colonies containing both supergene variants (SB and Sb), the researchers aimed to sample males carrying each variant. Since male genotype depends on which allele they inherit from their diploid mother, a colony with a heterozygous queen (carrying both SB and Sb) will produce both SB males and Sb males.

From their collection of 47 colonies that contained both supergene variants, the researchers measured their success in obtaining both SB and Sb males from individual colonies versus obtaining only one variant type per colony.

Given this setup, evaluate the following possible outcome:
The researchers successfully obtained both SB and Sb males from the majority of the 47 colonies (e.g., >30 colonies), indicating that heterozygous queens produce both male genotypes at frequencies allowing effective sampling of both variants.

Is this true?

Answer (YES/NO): NO